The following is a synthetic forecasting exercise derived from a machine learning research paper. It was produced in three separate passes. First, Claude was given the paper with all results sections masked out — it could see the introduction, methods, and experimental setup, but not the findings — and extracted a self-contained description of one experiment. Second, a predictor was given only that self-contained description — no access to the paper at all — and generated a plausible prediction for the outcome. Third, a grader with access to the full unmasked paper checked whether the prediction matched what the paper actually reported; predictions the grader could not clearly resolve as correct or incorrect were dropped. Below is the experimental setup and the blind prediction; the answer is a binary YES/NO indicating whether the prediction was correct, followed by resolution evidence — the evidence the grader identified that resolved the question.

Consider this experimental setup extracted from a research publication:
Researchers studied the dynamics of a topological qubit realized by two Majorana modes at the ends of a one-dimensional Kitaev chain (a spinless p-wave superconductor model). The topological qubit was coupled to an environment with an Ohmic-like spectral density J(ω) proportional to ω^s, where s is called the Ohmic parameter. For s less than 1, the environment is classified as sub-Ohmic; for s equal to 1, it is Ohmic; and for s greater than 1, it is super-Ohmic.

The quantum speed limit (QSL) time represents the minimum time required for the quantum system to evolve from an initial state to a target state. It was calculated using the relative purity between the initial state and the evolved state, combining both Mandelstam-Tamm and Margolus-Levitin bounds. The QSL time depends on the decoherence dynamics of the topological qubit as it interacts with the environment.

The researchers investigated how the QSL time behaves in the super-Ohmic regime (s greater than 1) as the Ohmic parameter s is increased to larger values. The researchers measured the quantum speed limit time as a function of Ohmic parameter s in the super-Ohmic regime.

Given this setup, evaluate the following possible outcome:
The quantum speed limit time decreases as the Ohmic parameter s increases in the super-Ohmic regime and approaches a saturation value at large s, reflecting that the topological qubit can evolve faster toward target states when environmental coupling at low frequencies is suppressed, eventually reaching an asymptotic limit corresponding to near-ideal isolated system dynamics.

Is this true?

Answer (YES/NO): NO